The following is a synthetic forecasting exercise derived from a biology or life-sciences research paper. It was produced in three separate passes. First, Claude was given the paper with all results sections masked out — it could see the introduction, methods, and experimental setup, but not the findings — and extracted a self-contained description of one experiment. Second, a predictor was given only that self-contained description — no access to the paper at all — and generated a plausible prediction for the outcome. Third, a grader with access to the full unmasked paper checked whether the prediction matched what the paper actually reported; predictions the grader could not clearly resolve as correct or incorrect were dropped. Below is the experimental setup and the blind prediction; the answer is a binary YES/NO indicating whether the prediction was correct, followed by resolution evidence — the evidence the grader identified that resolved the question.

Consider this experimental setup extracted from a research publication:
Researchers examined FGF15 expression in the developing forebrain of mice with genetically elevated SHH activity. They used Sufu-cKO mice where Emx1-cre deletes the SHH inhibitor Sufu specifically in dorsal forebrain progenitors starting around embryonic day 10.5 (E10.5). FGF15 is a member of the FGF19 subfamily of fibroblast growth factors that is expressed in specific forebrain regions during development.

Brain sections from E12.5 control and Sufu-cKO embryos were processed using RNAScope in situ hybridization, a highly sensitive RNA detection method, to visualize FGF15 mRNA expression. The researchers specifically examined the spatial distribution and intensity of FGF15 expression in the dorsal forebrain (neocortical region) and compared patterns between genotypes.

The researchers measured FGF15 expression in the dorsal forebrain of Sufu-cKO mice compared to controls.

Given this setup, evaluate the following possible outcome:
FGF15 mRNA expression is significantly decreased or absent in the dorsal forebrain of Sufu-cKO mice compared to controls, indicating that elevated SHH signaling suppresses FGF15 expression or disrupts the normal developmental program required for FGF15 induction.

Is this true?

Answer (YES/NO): NO